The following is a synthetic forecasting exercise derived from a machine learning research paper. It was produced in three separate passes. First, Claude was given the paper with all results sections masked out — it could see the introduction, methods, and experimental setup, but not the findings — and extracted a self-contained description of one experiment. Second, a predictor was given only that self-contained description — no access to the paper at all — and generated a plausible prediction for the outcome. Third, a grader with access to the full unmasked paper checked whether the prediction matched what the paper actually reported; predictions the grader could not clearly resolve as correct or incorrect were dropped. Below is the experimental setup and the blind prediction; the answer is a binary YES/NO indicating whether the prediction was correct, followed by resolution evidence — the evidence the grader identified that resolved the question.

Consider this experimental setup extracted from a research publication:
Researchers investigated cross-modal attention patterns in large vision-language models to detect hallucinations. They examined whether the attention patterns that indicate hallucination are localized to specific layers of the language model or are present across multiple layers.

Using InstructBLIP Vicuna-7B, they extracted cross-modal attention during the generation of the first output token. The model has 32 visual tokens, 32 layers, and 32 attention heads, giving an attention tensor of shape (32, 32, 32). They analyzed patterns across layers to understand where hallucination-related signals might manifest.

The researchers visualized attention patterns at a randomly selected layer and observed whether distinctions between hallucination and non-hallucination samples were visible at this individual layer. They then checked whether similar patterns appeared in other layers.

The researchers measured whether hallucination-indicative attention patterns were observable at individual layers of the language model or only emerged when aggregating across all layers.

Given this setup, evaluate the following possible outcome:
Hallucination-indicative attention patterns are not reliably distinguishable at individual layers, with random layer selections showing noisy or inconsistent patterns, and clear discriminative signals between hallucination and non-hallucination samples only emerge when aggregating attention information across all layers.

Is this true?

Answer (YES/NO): NO